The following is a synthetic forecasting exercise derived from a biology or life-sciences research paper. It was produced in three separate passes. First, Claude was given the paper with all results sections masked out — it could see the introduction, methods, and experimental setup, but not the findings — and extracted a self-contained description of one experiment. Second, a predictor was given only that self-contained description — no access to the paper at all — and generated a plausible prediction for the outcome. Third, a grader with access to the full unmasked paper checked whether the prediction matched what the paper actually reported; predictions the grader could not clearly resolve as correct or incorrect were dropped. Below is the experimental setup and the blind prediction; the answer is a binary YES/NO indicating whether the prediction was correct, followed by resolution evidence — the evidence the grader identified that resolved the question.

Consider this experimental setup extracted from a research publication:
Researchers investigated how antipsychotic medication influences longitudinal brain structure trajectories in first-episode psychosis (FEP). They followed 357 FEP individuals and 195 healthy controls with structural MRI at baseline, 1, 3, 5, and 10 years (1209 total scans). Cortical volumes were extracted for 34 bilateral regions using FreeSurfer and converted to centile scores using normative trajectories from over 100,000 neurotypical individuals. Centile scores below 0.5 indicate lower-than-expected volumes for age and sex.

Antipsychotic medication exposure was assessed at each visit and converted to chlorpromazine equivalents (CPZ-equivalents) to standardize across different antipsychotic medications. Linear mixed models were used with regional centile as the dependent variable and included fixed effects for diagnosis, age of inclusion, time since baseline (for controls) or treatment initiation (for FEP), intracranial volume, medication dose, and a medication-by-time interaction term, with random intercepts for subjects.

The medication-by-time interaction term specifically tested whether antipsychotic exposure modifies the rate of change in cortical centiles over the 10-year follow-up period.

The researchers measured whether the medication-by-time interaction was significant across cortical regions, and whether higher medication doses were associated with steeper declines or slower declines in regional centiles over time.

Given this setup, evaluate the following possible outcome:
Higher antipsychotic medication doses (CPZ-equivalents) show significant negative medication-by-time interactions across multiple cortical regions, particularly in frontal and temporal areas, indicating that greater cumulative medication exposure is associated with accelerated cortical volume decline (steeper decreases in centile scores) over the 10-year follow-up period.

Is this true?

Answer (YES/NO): NO